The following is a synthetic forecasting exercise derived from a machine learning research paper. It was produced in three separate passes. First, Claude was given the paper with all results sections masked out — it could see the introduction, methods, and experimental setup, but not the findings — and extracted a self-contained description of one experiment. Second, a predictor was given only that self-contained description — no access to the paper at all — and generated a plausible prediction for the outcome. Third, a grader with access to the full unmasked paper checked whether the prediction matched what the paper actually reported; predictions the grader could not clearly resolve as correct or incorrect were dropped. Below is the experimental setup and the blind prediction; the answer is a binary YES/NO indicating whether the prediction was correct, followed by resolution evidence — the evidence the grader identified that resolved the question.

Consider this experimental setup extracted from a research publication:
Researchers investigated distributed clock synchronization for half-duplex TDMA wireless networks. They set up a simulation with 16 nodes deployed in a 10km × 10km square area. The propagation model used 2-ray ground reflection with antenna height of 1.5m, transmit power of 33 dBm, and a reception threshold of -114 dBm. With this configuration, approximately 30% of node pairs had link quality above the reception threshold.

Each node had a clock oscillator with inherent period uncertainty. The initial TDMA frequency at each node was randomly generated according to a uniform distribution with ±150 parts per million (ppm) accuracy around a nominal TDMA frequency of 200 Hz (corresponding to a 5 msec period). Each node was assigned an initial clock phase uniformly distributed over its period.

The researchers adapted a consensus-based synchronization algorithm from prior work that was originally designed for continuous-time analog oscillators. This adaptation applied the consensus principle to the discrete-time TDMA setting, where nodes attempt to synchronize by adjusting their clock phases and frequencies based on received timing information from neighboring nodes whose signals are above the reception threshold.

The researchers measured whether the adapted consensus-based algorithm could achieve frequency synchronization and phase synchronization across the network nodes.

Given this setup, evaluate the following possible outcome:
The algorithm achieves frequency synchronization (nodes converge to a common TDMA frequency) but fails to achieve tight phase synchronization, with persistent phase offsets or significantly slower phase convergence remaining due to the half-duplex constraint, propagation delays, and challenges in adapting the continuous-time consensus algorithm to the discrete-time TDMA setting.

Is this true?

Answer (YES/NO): NO